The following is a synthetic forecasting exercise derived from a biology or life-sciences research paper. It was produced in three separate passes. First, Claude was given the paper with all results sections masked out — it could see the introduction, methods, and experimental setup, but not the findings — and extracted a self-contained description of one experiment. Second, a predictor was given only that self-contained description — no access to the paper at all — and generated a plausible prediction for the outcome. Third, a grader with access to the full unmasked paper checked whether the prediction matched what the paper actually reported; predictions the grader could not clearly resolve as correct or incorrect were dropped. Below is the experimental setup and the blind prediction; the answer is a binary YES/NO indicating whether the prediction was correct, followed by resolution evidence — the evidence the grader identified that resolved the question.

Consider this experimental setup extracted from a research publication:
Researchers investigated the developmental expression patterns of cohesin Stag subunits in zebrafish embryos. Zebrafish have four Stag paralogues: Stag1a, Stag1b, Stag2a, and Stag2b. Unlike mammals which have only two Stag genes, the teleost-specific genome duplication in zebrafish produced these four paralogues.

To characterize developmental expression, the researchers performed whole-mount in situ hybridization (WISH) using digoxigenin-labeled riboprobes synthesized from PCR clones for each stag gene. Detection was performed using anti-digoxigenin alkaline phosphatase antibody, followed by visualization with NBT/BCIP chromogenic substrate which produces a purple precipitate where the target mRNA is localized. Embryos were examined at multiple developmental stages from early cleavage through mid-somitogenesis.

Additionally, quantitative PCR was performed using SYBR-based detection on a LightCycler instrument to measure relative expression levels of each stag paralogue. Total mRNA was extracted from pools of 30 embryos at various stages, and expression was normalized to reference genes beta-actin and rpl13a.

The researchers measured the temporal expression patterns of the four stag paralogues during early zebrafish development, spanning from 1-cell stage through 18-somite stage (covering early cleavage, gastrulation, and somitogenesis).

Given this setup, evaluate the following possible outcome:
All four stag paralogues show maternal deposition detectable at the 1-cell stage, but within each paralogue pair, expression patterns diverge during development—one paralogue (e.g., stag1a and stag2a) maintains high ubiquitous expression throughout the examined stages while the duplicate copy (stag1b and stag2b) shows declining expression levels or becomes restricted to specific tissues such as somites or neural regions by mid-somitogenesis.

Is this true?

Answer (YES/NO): NO